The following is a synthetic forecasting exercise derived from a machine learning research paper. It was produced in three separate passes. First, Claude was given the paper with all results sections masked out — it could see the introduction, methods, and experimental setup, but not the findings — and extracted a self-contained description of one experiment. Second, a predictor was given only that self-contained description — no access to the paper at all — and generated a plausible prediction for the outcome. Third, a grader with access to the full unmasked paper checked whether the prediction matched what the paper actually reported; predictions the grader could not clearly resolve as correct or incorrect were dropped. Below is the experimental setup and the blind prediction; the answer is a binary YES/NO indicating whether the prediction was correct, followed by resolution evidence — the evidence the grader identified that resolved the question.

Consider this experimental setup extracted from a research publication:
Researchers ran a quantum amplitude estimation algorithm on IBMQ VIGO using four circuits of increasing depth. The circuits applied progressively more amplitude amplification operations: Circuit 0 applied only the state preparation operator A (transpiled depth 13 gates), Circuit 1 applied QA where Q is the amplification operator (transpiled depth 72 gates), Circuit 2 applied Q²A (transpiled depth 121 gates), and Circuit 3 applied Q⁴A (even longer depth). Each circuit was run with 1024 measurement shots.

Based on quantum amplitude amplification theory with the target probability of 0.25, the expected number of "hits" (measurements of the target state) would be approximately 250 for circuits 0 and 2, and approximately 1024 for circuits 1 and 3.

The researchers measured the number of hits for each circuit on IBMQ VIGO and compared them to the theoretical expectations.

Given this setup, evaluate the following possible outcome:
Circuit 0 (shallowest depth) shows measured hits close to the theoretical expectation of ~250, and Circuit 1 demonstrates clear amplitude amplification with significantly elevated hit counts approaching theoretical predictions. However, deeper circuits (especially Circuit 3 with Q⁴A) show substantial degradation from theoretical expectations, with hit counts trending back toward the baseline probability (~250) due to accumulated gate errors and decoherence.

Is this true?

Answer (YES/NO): NO